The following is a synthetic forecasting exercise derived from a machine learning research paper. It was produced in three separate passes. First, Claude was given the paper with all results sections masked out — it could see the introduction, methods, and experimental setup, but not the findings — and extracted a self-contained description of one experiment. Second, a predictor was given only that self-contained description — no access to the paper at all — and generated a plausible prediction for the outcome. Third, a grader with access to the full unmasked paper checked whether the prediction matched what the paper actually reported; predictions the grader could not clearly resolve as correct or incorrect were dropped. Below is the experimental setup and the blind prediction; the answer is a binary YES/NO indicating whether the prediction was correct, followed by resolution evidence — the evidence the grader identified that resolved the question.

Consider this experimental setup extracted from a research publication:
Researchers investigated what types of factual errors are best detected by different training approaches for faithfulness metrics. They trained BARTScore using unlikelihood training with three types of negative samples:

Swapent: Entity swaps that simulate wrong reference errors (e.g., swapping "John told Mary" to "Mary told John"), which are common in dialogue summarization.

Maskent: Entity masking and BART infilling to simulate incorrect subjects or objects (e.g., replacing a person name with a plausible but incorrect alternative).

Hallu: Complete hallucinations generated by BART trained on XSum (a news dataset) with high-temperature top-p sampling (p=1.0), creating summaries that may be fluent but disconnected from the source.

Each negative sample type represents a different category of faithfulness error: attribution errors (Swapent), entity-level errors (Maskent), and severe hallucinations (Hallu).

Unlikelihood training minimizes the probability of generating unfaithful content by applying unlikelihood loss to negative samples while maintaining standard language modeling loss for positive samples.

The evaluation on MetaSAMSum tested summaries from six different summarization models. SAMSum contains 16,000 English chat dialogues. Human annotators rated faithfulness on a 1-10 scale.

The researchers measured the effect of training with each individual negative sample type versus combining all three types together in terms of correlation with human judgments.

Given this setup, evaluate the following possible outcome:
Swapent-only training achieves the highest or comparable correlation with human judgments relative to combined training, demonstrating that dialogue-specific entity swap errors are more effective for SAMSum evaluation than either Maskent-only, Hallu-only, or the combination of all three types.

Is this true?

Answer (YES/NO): NO